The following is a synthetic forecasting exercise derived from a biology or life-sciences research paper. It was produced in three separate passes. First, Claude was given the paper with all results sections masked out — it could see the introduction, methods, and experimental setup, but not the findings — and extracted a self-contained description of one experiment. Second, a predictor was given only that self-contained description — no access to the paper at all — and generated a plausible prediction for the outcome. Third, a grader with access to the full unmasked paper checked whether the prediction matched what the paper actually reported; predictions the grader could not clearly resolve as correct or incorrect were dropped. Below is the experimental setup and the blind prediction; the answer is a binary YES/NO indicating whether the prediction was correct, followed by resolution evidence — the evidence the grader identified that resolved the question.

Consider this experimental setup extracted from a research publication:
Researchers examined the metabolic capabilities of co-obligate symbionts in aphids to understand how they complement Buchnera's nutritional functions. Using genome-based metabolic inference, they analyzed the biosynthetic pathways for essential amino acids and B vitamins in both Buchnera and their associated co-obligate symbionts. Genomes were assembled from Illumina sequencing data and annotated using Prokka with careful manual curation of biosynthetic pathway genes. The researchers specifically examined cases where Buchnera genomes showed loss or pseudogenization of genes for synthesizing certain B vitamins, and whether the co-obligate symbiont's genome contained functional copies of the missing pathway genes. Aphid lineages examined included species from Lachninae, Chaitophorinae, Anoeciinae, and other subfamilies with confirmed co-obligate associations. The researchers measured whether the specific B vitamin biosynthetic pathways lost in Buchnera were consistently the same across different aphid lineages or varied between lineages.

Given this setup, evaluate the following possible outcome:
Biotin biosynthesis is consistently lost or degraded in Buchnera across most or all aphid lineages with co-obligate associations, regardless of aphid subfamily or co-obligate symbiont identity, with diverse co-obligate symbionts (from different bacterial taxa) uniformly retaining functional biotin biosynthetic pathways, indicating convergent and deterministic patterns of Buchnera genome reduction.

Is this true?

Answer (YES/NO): NO